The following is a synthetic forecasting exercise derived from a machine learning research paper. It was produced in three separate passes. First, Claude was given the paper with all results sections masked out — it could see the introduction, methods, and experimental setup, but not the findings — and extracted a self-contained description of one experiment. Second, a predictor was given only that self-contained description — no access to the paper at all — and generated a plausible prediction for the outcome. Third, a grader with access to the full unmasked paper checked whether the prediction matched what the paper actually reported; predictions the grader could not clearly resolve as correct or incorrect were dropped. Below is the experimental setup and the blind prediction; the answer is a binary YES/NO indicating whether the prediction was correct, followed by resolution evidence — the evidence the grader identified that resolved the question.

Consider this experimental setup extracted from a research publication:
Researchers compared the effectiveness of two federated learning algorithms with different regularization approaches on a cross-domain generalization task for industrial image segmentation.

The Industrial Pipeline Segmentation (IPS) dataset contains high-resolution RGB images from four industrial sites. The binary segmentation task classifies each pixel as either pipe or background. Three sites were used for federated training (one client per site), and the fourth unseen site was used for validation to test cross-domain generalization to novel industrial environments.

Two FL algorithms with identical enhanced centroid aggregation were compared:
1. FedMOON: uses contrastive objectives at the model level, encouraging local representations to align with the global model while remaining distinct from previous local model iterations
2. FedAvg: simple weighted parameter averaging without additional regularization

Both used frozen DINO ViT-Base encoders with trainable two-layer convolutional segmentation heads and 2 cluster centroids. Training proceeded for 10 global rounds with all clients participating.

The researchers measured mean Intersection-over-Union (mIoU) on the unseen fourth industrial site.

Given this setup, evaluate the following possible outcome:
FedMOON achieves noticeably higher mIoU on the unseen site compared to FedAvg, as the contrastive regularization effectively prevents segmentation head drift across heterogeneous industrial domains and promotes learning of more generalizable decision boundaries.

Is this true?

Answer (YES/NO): NO